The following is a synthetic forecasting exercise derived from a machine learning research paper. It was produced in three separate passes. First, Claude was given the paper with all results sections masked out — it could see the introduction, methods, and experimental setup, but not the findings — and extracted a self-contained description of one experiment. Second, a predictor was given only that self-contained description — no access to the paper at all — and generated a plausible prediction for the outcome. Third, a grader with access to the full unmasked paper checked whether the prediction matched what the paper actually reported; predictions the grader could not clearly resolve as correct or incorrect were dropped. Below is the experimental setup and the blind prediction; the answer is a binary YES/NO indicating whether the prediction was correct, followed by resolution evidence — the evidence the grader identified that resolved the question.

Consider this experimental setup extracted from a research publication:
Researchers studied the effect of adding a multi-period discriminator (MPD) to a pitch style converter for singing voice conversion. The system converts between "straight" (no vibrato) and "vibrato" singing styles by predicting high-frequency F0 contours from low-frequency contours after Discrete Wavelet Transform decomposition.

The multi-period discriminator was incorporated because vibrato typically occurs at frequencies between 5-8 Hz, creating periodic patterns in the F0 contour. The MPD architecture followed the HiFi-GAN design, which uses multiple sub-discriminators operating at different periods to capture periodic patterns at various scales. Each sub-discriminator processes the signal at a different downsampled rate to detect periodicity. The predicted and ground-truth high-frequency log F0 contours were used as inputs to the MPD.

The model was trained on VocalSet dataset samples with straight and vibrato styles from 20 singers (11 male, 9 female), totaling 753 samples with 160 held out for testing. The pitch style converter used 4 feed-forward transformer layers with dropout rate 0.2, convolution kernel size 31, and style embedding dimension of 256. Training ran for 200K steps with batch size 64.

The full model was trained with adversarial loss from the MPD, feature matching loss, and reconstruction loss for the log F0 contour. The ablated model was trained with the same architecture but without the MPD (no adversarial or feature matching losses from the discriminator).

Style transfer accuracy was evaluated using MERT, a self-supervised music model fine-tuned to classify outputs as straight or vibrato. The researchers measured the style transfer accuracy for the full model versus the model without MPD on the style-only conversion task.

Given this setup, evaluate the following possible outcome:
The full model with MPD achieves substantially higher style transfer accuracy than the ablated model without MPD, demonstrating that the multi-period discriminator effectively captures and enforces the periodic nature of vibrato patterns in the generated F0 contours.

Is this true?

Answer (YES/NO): YES